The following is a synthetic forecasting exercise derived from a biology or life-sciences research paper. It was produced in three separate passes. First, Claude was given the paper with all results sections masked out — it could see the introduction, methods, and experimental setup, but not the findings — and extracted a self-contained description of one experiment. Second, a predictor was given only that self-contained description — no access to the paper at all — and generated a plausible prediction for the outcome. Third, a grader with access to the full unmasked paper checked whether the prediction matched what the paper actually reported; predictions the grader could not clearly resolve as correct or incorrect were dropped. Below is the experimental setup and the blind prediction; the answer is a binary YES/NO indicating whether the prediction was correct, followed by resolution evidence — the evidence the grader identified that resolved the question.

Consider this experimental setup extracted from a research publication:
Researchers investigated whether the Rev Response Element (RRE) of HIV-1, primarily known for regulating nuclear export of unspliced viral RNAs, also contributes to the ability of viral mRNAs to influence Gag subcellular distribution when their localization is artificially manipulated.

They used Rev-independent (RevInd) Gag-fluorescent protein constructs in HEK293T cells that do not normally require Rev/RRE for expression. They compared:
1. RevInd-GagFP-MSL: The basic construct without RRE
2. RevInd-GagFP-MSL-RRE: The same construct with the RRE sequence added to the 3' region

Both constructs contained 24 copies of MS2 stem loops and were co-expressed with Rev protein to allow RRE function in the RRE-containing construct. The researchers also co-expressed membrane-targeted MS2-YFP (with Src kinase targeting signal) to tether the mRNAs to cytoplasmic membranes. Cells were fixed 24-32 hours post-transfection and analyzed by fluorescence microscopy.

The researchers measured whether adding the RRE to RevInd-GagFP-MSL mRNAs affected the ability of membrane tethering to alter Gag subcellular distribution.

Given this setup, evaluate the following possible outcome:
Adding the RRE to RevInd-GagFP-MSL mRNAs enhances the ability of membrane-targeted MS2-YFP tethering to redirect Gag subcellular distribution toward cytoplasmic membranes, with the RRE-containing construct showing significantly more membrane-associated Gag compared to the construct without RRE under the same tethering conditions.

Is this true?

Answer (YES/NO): YES